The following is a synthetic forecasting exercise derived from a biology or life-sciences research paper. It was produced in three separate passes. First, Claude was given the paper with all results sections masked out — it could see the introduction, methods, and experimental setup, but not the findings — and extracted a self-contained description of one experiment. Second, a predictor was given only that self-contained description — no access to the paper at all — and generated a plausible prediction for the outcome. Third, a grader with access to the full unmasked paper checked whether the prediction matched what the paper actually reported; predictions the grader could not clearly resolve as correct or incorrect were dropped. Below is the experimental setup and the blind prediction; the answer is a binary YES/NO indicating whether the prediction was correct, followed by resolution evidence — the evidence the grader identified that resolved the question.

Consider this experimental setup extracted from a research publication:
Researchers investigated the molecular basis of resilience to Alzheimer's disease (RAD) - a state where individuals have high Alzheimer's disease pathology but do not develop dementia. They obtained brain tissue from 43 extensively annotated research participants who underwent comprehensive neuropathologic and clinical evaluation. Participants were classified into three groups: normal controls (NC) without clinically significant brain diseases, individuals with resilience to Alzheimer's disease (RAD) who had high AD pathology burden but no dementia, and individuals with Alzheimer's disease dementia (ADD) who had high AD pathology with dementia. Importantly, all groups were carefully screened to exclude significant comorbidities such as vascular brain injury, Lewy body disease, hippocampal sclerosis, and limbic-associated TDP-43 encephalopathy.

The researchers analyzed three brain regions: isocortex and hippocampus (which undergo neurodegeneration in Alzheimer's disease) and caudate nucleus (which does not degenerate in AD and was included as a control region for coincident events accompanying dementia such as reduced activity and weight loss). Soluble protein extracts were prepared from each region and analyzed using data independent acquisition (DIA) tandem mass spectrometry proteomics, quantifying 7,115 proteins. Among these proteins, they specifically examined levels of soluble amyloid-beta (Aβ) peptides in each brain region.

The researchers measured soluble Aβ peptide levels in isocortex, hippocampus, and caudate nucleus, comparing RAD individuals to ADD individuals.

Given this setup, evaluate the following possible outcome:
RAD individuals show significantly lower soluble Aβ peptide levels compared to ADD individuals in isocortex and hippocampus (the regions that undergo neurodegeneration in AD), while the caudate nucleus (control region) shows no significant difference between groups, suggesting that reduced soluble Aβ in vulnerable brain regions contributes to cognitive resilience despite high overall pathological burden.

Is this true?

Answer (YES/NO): YES